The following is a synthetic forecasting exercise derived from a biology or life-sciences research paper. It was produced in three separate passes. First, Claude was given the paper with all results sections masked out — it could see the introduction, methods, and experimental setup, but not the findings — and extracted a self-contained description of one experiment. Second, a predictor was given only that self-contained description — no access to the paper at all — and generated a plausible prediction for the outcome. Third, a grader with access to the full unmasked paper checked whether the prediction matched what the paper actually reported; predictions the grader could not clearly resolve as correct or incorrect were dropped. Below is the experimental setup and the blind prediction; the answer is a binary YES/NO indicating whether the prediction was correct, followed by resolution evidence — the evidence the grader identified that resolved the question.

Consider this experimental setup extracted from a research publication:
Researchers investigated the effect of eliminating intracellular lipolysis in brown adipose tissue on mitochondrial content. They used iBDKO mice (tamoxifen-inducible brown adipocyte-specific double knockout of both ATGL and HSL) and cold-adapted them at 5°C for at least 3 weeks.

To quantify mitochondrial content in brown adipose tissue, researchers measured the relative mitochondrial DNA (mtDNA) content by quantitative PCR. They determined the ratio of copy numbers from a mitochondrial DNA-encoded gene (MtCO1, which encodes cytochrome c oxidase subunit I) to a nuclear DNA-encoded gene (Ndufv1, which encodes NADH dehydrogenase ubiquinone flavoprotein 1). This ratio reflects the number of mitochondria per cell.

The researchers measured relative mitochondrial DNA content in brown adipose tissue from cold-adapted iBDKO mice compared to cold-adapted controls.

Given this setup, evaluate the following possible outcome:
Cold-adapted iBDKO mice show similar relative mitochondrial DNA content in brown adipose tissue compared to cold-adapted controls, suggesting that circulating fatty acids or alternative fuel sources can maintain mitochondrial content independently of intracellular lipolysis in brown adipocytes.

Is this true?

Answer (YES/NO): NO